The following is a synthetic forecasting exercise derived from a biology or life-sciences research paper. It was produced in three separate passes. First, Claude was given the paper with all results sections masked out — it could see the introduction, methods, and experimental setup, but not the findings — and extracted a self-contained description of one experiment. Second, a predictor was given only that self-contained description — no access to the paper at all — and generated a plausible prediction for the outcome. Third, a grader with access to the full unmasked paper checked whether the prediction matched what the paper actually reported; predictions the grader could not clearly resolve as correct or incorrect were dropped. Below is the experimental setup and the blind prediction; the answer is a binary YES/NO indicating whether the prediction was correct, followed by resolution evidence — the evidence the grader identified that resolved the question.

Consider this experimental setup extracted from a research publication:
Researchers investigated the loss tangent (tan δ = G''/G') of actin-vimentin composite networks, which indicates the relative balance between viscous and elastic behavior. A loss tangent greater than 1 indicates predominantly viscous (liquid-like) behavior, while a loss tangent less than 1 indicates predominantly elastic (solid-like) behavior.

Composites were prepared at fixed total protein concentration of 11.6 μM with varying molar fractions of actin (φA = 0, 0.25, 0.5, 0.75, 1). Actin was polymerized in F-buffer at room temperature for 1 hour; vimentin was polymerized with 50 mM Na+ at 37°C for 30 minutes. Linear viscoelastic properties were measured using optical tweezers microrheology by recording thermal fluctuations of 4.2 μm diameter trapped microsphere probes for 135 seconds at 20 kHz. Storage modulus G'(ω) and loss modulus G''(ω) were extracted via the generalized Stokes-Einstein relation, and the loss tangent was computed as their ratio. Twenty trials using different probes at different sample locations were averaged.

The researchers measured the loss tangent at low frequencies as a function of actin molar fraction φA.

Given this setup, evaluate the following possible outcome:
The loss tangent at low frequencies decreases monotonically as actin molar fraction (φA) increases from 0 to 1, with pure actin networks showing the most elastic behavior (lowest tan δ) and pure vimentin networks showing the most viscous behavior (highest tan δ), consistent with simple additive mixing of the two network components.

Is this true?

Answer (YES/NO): NO